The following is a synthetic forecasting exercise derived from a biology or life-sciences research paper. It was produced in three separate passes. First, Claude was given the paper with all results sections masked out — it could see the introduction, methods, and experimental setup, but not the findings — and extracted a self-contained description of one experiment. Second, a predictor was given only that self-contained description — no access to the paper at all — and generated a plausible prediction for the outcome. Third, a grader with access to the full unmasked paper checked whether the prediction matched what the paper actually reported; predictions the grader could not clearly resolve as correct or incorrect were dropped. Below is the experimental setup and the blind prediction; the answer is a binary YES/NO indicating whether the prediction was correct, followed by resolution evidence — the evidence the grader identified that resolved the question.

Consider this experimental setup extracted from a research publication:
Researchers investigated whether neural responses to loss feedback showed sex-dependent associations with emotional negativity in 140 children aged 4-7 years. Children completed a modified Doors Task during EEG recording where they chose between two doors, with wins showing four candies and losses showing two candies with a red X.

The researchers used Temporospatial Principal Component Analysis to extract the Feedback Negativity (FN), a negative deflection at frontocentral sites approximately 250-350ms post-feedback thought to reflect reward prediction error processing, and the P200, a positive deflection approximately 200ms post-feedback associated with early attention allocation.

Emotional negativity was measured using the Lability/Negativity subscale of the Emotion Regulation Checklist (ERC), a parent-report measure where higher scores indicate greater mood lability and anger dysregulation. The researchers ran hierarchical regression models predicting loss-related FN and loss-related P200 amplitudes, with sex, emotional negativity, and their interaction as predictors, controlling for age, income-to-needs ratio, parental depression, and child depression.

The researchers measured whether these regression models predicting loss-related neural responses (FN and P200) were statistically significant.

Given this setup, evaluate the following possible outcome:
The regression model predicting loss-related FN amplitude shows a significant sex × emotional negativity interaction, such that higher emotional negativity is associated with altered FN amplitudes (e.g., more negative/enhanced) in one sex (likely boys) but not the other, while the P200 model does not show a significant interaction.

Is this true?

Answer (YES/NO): NO